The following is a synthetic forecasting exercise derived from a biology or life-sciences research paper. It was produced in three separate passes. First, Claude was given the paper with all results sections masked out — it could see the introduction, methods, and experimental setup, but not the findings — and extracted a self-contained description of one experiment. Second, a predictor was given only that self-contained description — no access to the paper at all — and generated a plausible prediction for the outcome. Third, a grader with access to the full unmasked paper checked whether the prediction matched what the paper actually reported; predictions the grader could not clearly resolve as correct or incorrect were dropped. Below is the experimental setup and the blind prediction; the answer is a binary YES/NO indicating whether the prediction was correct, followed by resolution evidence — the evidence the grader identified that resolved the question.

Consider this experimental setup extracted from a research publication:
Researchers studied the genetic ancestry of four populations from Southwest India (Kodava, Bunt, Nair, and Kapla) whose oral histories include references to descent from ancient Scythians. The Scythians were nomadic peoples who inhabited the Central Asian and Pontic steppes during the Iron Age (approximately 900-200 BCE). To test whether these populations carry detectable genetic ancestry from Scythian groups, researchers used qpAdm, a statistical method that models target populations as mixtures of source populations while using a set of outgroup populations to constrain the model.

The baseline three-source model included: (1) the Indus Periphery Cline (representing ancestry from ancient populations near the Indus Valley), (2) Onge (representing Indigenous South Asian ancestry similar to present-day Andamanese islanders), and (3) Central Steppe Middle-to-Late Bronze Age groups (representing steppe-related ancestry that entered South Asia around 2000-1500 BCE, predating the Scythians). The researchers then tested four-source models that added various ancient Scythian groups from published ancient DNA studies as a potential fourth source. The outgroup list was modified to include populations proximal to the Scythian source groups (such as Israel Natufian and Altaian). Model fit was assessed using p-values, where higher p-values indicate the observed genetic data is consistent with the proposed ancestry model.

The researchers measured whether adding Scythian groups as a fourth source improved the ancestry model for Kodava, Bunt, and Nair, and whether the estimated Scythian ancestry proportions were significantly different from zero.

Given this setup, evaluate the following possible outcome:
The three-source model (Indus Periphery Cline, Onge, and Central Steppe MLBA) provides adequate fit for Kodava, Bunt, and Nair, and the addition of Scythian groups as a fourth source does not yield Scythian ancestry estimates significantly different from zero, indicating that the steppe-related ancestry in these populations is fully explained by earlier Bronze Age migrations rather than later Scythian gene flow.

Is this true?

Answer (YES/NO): NO